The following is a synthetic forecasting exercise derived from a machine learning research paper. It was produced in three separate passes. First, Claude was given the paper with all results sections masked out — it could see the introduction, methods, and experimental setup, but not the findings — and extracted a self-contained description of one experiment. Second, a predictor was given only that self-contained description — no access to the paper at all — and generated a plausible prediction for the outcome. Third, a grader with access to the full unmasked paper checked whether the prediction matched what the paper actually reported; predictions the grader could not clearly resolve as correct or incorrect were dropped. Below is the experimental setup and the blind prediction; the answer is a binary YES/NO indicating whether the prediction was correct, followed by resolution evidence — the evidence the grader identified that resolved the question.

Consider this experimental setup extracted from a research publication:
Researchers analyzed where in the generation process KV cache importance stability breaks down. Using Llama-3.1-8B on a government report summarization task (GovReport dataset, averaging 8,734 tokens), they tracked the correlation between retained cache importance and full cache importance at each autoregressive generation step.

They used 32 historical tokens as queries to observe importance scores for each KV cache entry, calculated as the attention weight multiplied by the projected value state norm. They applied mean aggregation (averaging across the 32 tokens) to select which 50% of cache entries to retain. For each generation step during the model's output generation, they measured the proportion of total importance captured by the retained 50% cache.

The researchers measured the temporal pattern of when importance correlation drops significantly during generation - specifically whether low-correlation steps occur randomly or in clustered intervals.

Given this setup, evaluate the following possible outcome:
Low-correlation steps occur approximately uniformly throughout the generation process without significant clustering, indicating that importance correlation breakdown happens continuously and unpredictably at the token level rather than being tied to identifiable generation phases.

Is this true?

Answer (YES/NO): NO